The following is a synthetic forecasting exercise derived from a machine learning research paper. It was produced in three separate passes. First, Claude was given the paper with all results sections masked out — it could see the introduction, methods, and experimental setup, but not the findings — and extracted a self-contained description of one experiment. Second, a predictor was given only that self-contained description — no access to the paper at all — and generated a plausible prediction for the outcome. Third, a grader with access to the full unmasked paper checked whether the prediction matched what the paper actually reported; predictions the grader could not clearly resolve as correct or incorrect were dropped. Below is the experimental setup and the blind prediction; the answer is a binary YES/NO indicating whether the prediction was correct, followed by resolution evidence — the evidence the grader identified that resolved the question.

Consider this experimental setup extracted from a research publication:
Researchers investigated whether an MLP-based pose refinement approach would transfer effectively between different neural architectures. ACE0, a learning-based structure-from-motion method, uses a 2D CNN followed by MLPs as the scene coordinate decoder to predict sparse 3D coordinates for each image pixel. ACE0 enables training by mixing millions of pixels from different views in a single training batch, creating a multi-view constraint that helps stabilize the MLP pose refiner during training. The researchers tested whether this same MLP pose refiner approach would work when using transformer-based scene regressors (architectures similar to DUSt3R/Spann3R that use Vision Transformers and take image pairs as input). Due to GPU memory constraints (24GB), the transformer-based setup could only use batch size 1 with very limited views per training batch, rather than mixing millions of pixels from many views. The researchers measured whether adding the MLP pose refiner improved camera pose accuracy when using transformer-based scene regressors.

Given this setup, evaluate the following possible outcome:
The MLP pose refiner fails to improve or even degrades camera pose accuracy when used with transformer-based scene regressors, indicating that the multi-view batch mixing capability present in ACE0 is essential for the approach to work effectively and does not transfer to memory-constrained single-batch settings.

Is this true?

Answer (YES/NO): YES